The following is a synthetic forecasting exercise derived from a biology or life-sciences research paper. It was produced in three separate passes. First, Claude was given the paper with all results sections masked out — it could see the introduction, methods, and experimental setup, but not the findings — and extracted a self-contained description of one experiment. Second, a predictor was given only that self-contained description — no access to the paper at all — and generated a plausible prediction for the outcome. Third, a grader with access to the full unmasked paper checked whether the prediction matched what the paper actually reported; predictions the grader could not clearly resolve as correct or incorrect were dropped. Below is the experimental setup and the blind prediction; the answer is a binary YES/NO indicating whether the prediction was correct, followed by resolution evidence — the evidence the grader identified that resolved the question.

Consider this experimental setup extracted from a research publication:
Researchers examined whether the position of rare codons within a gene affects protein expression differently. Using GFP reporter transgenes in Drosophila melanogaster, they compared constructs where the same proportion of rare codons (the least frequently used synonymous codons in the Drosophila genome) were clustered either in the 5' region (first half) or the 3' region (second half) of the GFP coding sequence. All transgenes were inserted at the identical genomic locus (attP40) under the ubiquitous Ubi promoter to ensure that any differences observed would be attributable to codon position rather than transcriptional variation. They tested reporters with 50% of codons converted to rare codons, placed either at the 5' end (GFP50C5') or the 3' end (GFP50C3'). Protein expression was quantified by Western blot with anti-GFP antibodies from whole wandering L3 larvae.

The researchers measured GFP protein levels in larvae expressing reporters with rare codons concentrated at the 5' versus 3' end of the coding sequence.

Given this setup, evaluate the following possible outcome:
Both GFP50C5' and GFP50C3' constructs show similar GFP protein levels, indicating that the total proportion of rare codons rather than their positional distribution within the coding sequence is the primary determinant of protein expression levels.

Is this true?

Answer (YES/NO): NO